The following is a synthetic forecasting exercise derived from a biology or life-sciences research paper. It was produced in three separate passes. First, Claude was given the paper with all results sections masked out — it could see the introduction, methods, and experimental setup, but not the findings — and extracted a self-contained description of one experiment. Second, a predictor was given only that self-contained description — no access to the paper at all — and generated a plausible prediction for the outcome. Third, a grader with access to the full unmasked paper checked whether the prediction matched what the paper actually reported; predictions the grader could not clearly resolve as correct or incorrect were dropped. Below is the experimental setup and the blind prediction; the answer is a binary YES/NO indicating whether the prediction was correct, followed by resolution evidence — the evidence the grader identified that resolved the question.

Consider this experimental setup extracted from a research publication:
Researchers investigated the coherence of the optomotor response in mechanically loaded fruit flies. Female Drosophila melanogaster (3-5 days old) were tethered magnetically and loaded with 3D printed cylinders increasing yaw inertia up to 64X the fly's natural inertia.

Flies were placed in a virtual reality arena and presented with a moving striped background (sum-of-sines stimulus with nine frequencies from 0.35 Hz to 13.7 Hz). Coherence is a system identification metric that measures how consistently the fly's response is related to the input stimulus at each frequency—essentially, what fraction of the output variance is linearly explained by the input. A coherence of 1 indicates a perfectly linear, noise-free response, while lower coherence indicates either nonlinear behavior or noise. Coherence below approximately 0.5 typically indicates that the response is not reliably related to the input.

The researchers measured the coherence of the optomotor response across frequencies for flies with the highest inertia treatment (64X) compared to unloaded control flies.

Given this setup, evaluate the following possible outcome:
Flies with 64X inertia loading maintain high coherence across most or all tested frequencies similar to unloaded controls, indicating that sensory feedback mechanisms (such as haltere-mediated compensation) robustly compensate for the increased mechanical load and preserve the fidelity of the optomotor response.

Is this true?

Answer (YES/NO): NO